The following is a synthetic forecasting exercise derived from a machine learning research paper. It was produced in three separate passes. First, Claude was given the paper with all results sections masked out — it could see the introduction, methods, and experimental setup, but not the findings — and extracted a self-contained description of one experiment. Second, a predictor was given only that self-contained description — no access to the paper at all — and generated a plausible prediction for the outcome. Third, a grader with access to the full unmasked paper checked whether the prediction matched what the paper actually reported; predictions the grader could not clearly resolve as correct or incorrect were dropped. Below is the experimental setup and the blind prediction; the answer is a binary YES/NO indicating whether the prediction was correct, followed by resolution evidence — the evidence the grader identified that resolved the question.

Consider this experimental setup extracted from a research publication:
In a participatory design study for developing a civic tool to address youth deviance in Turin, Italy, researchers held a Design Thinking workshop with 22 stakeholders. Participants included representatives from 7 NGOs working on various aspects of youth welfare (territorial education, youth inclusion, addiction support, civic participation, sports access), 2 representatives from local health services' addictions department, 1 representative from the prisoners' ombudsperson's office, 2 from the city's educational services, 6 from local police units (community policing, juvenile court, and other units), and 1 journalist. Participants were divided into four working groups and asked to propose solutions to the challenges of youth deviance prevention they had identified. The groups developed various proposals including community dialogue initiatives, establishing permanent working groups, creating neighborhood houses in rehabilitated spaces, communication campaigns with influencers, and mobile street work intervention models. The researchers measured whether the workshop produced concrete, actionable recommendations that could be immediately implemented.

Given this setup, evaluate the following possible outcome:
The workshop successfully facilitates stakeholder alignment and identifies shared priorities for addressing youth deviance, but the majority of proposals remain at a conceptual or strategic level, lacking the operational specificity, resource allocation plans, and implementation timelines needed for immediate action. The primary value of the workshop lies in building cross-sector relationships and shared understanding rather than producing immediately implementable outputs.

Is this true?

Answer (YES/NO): YES